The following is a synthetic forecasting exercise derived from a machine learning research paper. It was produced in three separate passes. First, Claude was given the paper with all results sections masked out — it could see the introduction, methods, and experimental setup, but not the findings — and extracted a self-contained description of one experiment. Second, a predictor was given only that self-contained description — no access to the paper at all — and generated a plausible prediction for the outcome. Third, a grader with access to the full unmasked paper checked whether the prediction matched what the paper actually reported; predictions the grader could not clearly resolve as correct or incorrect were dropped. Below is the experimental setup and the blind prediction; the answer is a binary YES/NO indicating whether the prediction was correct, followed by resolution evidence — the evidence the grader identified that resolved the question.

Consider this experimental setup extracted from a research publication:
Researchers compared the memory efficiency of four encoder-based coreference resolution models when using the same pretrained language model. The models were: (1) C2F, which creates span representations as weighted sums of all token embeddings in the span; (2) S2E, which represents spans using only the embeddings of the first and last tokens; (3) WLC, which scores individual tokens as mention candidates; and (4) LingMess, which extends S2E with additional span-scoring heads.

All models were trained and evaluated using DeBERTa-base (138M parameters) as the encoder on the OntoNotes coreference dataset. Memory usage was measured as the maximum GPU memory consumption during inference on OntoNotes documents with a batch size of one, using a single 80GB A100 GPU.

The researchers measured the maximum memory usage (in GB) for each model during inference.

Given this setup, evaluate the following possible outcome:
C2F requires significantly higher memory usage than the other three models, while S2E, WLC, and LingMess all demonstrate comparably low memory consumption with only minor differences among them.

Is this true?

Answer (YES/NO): YES